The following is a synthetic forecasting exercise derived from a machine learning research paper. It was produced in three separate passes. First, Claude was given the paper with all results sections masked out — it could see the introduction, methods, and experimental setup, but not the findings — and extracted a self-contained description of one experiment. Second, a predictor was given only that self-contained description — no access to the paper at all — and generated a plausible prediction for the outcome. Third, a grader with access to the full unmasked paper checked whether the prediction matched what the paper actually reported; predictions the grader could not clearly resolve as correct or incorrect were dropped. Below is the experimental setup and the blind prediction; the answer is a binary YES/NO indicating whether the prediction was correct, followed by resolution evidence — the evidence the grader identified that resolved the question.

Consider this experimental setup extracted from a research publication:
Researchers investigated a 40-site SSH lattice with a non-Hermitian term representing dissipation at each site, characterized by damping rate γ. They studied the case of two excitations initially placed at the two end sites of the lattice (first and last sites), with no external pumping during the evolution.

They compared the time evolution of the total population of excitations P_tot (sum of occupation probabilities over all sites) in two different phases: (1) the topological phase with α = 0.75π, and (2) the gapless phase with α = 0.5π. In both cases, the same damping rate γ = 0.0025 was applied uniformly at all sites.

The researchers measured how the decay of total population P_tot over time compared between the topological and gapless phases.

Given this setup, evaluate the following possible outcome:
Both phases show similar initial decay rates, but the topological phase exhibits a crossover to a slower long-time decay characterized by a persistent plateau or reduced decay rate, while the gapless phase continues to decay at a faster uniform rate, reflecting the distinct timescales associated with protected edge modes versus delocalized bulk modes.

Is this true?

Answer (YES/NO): NO